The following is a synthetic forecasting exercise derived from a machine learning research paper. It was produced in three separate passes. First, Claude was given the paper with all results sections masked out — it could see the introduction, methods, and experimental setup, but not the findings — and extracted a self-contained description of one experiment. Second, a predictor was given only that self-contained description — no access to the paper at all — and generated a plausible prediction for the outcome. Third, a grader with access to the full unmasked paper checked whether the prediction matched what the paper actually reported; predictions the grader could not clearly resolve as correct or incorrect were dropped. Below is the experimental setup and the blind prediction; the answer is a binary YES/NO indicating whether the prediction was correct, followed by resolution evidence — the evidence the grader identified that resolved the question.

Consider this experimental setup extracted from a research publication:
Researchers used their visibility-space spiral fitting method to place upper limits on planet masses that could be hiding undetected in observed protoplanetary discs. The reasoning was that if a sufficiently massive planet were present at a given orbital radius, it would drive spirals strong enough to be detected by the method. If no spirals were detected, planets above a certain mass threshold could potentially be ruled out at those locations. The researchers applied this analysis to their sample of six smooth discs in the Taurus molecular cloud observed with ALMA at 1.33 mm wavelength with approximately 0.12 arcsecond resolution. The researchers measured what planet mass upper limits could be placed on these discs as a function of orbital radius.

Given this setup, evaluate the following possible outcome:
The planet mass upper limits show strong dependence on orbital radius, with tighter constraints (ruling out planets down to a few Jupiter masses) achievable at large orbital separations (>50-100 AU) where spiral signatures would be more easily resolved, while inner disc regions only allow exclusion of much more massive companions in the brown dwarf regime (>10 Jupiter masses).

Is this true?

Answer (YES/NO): NO